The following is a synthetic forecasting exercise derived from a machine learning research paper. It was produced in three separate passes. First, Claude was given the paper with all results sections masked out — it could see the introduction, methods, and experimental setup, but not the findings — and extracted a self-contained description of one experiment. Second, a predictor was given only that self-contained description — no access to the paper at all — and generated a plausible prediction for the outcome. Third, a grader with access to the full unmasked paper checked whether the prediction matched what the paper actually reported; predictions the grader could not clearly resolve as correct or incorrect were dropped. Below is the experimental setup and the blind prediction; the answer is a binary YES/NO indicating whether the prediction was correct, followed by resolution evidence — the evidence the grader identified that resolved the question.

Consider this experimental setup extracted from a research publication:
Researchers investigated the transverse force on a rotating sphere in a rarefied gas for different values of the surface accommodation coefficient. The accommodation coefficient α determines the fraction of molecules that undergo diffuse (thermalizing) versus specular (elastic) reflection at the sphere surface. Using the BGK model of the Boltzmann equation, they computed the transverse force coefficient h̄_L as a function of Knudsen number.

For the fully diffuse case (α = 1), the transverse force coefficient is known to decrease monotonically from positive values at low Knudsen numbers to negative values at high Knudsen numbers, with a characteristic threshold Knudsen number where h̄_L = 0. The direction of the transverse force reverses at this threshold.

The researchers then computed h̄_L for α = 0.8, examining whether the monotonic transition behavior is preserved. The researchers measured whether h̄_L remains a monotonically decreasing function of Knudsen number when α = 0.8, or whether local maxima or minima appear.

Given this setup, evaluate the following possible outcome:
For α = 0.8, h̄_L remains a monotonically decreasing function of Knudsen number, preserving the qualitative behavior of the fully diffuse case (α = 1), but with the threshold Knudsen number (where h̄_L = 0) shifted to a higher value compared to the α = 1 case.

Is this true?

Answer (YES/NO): NO